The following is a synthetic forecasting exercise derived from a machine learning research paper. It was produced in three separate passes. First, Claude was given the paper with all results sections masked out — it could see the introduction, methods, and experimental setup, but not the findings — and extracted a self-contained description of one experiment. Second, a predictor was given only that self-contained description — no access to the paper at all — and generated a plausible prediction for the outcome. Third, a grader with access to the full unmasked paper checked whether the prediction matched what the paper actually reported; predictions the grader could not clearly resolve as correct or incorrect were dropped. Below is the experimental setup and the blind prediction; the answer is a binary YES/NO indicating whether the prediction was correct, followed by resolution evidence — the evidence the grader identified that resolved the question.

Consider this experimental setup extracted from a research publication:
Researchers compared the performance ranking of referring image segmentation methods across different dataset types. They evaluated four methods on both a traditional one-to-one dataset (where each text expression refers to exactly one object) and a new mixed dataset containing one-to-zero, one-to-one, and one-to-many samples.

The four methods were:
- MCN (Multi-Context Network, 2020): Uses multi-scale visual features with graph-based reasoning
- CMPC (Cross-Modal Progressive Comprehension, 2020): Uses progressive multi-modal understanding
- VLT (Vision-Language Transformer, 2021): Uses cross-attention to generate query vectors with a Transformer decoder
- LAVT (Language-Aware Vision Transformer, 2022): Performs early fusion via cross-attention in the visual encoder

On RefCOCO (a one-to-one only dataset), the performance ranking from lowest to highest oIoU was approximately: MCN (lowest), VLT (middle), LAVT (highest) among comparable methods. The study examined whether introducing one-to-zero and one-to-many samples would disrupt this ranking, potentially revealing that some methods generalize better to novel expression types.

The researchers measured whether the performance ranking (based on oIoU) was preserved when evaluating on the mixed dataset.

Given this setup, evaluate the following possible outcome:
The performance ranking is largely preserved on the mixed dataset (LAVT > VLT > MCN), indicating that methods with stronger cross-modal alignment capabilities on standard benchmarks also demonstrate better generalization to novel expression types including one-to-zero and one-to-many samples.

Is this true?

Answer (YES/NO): YES